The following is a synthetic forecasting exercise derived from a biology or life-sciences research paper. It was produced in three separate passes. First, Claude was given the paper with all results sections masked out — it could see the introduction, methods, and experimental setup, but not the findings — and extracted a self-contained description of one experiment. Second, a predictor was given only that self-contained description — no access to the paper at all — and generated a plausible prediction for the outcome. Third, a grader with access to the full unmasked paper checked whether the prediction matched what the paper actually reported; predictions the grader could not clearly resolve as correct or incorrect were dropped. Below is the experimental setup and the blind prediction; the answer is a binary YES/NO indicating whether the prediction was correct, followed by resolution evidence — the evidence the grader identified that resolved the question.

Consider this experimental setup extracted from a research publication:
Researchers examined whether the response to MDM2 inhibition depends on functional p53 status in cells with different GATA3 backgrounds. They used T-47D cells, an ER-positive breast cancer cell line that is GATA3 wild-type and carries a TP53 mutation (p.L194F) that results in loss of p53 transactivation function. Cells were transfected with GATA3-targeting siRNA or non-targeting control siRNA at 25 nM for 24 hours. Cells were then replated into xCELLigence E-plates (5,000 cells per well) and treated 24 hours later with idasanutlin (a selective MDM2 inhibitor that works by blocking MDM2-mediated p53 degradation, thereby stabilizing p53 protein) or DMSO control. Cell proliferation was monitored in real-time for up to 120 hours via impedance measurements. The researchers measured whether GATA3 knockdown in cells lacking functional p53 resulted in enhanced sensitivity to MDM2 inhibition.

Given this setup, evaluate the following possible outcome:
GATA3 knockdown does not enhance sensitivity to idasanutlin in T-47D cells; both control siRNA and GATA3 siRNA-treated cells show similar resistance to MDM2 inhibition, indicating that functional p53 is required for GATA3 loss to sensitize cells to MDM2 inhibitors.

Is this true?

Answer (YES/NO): YES